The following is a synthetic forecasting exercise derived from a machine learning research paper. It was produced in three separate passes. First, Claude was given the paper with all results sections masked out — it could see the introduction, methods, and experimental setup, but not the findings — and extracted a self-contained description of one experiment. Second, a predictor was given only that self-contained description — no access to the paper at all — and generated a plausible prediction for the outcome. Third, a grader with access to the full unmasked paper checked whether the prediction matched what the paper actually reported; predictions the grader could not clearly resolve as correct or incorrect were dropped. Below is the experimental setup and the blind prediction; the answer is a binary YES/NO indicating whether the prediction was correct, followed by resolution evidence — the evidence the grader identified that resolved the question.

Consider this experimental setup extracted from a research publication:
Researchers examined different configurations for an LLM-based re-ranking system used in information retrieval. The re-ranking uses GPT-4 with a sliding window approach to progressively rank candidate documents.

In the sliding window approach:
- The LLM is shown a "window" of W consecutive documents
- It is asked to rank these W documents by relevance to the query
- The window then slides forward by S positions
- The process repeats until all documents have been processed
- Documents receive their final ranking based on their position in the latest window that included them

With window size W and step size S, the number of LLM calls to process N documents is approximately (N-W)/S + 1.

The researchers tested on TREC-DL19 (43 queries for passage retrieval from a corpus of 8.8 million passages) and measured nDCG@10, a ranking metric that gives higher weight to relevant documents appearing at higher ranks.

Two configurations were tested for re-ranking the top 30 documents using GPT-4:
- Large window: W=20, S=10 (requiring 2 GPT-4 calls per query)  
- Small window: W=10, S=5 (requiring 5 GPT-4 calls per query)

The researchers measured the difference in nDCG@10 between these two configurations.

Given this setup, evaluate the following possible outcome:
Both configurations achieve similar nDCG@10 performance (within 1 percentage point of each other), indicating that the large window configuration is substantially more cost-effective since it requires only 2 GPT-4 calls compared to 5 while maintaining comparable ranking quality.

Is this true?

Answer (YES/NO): NO